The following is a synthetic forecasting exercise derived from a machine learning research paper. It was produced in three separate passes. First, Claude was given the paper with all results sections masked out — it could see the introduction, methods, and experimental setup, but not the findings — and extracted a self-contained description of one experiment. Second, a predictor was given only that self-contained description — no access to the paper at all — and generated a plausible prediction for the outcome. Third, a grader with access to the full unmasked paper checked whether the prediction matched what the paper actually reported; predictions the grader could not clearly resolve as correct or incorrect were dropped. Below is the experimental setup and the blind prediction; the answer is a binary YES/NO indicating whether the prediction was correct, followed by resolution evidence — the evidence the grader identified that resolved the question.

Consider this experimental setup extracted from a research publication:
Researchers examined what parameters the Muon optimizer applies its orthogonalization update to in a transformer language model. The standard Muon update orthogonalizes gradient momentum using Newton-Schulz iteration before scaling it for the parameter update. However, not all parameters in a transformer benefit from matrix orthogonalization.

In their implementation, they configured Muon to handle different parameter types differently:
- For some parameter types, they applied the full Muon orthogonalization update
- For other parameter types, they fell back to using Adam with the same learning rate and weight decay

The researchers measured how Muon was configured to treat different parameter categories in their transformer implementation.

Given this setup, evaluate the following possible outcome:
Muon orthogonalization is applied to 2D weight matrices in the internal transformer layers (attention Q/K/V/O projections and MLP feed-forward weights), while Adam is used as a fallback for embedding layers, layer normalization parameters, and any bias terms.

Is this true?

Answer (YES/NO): NO